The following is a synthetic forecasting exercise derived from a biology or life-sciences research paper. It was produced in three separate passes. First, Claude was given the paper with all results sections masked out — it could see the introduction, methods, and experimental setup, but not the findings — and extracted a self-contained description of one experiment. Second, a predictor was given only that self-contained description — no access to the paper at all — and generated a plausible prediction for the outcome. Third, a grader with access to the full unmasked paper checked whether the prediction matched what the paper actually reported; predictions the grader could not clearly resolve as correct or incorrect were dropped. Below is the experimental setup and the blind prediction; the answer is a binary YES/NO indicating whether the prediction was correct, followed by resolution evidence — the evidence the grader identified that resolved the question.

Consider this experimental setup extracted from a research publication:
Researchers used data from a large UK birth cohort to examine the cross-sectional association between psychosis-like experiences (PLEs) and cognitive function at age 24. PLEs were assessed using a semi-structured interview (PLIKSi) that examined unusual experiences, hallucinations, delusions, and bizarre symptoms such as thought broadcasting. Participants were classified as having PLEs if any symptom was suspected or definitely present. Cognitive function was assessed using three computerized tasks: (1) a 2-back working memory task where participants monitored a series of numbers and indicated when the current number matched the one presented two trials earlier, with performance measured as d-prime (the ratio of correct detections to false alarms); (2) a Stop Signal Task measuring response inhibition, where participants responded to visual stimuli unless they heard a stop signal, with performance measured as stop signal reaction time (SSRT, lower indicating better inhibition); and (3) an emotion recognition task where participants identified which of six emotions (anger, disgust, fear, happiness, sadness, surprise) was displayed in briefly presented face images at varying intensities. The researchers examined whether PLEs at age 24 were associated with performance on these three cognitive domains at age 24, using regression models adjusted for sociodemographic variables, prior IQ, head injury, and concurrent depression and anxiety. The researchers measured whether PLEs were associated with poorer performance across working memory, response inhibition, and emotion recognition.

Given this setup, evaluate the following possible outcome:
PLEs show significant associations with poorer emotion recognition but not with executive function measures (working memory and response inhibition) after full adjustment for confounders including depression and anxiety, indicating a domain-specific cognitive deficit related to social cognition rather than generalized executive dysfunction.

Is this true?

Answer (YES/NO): NO